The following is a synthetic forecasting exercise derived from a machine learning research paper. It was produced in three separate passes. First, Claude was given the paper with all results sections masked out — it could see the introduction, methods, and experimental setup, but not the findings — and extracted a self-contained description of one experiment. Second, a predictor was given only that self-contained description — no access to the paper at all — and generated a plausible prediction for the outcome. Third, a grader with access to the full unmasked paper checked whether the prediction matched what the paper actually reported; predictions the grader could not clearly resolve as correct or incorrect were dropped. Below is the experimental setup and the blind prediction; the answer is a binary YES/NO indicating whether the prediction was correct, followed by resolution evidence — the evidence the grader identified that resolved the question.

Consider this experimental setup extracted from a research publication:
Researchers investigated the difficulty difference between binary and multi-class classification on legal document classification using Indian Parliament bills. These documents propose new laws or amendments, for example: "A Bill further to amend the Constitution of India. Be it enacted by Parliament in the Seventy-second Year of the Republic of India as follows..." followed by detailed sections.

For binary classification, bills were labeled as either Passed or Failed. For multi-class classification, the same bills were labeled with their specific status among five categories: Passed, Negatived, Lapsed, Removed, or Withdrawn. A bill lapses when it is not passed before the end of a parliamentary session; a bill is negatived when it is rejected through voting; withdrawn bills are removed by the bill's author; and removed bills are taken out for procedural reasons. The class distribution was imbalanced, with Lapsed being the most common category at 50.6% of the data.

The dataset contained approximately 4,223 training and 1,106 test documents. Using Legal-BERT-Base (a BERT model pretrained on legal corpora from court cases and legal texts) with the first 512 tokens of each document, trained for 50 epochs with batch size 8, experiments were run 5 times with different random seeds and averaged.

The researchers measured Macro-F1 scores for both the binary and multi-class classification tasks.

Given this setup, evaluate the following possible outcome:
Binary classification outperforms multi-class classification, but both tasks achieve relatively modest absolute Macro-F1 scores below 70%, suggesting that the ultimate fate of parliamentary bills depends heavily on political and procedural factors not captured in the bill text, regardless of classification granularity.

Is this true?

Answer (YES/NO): NO